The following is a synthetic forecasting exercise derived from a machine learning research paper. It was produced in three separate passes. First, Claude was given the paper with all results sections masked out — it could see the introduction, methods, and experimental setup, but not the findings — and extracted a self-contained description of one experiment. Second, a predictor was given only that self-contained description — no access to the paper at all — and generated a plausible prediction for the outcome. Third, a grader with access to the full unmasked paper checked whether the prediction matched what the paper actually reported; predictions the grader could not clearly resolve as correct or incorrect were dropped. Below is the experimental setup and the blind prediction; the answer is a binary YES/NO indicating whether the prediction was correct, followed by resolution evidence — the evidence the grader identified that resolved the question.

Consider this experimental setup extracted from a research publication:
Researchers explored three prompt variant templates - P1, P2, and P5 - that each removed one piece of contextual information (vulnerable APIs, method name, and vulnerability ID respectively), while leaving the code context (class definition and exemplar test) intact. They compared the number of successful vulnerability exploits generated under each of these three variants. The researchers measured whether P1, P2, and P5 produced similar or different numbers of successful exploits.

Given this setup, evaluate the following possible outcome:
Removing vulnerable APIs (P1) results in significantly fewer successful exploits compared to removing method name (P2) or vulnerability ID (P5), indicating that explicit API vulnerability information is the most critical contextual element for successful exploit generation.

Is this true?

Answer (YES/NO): NO